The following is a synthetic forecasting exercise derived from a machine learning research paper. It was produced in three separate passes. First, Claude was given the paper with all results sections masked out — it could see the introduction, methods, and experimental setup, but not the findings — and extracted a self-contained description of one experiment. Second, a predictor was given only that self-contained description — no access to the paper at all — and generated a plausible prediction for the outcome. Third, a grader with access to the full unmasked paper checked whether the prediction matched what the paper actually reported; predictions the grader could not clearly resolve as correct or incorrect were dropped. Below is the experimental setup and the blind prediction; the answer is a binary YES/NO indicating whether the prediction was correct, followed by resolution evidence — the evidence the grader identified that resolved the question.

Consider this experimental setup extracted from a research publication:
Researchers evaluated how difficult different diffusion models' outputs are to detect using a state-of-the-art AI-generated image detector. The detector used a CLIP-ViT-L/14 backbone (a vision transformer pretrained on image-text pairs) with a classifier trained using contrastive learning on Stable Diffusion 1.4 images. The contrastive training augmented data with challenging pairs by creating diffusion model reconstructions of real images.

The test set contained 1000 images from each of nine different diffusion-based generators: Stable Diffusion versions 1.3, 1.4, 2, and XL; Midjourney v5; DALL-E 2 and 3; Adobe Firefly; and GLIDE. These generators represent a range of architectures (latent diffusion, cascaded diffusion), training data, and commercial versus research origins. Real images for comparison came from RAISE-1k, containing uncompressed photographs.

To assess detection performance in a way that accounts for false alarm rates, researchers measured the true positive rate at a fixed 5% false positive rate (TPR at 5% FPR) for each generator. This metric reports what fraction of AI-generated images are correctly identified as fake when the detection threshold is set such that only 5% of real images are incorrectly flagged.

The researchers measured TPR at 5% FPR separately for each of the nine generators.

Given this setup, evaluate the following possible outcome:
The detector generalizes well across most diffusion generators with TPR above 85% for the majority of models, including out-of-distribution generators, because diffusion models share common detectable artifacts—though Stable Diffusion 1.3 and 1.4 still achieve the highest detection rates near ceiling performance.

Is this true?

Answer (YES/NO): NO